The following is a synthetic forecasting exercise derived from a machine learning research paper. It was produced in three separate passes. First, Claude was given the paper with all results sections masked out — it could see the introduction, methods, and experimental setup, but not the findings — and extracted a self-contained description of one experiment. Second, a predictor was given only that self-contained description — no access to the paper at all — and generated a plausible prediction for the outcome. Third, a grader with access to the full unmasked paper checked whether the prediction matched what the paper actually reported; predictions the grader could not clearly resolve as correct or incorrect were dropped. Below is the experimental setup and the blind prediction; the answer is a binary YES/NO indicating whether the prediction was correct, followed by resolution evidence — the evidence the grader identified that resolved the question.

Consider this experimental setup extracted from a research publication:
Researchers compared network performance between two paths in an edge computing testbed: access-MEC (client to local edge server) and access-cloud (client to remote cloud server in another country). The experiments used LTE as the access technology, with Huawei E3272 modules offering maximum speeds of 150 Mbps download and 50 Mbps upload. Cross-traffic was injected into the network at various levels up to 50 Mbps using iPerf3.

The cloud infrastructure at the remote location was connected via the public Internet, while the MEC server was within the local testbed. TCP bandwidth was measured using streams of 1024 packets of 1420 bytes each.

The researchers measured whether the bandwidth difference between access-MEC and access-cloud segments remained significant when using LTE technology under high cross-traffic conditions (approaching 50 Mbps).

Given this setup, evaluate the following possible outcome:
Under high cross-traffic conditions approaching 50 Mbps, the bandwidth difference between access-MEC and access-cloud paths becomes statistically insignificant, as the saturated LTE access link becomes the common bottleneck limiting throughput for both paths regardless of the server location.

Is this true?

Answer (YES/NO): NO